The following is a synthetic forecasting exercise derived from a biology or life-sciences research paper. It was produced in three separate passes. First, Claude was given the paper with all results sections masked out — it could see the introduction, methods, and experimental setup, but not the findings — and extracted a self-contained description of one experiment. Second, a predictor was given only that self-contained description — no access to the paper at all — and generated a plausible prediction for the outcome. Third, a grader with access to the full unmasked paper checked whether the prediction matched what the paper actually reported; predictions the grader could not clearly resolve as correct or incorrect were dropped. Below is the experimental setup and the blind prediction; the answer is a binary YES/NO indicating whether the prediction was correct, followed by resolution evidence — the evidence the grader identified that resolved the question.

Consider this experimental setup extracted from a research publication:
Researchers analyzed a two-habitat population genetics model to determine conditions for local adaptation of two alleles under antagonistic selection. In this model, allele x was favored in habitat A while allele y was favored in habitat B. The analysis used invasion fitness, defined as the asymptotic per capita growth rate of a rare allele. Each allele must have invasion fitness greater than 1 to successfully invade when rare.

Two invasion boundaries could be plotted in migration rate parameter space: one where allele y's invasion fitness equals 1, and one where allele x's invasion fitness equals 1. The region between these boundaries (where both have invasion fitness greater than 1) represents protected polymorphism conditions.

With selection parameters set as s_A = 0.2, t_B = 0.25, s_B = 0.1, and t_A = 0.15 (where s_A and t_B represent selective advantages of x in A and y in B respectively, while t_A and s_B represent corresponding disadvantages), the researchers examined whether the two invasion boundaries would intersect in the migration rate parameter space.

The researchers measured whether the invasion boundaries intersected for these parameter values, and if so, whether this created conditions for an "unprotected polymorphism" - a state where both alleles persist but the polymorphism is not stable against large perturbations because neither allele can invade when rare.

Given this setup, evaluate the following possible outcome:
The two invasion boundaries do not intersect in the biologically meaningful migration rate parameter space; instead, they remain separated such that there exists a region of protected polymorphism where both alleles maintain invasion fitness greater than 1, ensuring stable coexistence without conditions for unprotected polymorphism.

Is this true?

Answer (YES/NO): NO